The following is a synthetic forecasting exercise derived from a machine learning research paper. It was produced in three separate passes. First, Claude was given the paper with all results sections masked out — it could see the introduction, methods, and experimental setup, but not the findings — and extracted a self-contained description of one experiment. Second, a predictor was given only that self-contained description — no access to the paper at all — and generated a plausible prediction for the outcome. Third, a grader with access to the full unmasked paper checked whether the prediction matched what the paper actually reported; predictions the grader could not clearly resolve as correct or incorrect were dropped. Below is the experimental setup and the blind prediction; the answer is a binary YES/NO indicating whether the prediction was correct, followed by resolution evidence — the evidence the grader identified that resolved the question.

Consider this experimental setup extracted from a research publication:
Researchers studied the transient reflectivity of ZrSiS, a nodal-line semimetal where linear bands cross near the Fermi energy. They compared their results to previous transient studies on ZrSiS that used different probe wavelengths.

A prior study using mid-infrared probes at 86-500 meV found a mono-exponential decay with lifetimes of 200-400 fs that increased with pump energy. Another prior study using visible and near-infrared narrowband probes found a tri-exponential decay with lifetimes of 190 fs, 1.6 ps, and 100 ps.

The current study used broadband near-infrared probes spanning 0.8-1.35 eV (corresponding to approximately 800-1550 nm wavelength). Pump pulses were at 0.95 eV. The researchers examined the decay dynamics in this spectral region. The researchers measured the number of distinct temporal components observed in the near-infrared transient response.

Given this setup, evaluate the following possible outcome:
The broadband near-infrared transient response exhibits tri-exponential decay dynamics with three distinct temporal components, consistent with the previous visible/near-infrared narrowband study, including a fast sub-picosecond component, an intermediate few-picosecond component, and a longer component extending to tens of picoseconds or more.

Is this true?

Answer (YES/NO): NO